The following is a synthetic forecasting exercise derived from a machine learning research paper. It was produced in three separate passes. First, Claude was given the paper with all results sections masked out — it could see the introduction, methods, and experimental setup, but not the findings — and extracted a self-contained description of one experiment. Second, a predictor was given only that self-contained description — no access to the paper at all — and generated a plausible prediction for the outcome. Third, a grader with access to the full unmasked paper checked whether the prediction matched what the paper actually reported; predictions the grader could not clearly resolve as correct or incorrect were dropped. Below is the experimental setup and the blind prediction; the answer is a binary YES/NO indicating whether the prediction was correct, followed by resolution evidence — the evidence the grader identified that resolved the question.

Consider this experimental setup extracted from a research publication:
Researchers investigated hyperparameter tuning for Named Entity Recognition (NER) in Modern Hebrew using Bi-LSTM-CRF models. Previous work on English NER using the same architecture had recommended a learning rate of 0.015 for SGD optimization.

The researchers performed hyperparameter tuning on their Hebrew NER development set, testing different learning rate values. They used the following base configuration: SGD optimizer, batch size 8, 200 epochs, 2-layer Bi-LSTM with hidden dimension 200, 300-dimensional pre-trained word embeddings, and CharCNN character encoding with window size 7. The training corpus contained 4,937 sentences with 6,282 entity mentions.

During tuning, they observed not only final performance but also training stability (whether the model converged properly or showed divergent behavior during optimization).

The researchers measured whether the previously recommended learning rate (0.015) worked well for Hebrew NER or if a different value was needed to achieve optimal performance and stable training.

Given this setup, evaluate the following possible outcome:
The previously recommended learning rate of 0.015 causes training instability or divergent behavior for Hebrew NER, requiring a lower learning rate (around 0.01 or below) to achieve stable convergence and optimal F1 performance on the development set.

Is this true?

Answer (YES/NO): YES